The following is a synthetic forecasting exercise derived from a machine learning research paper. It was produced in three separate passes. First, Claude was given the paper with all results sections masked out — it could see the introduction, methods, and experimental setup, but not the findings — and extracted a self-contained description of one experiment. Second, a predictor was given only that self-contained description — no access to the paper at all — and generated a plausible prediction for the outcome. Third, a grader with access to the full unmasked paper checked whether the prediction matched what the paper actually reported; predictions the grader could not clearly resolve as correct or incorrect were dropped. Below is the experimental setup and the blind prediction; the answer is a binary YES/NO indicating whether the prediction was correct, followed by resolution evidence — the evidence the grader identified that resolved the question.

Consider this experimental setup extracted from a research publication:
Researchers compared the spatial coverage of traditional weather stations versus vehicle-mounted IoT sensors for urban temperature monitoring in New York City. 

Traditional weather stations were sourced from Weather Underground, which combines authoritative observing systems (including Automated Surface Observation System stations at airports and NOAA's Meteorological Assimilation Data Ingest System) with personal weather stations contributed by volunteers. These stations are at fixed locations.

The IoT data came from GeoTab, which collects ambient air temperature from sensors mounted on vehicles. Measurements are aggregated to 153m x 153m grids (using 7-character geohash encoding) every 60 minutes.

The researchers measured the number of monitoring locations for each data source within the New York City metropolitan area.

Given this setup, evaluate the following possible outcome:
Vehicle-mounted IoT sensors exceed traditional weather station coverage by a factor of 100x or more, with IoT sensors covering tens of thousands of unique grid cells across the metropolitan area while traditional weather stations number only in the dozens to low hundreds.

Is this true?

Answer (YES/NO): YES